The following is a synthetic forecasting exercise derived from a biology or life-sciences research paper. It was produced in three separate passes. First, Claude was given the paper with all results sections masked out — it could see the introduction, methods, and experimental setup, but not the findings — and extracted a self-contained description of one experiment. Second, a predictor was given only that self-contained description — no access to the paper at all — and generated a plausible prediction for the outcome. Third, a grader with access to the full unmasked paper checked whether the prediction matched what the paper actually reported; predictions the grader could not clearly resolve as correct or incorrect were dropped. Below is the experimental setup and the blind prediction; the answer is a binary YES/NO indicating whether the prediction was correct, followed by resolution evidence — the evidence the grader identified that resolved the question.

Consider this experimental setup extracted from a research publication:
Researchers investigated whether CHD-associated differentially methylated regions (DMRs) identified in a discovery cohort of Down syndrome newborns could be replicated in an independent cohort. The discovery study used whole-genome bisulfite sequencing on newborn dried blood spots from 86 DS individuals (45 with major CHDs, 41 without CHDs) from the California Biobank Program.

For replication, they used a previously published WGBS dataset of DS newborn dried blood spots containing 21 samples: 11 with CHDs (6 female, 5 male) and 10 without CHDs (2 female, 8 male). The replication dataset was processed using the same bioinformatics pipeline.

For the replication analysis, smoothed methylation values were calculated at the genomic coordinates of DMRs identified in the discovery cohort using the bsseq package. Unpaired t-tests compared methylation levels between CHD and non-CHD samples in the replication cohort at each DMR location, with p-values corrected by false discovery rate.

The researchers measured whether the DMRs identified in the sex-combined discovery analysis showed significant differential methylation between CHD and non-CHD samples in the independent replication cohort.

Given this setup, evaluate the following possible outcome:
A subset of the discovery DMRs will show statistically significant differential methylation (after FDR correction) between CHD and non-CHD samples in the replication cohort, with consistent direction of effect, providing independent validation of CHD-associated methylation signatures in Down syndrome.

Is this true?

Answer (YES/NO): NO